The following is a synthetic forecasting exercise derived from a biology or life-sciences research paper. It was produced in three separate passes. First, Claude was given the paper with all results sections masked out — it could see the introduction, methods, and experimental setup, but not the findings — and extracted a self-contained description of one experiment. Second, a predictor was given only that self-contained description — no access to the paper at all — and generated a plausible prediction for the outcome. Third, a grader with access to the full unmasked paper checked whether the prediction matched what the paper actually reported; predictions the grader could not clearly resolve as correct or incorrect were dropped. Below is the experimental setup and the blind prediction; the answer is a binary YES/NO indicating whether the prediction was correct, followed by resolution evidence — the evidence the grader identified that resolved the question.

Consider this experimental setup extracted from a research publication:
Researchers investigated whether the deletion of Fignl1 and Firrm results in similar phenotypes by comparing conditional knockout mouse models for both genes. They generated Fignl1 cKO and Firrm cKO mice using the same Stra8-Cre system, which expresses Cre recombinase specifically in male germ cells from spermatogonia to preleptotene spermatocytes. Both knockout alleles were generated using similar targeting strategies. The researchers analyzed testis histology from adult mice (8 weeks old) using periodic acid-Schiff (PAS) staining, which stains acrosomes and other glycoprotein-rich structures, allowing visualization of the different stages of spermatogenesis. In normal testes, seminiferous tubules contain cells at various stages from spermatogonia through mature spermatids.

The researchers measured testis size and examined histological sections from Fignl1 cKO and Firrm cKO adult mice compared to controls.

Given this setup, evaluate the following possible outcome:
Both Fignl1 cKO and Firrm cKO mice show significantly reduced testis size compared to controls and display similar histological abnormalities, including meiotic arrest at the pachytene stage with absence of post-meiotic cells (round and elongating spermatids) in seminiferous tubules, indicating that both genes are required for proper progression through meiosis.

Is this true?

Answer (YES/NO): NO